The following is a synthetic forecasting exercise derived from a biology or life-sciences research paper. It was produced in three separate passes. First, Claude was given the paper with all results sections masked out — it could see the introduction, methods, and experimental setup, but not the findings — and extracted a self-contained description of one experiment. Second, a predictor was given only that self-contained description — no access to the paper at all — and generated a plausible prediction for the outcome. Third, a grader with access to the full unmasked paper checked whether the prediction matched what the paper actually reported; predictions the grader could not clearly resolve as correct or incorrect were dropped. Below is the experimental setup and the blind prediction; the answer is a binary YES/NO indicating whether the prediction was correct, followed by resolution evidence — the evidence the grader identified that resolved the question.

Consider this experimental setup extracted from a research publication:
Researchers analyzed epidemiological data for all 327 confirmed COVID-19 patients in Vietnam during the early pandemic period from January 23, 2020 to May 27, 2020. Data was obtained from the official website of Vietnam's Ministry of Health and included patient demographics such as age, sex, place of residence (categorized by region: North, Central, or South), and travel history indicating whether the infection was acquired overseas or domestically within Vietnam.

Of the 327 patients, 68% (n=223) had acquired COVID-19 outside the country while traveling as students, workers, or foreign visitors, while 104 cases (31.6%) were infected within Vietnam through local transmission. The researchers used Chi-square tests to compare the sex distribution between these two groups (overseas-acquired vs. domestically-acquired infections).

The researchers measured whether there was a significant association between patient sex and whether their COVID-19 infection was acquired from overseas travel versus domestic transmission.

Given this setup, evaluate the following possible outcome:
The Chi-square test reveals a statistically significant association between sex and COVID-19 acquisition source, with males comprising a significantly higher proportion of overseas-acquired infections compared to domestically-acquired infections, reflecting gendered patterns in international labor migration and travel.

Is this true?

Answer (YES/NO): YES